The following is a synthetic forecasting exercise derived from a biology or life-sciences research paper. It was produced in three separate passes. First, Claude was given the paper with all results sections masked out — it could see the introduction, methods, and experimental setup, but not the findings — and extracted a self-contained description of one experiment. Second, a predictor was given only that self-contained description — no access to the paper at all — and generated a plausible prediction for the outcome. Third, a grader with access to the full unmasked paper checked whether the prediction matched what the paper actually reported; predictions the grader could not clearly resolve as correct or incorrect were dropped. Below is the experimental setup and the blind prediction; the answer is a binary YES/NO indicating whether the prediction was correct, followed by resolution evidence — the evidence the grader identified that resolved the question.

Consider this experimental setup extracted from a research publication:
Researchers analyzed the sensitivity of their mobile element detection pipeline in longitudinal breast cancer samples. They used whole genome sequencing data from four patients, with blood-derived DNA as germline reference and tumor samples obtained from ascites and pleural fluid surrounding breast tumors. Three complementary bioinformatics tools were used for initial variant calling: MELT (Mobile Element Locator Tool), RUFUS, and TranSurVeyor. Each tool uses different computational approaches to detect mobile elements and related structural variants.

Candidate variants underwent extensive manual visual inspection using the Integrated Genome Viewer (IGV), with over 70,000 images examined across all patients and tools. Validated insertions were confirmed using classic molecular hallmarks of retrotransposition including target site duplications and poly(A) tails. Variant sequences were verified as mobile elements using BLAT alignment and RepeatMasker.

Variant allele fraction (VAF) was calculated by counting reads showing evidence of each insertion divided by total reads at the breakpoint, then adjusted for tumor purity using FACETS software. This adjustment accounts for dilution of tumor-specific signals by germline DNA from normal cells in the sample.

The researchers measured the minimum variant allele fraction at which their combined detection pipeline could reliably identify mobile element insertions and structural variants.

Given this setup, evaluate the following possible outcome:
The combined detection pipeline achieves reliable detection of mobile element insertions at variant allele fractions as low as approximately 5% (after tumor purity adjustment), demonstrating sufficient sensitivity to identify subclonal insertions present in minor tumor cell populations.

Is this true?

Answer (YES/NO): YES